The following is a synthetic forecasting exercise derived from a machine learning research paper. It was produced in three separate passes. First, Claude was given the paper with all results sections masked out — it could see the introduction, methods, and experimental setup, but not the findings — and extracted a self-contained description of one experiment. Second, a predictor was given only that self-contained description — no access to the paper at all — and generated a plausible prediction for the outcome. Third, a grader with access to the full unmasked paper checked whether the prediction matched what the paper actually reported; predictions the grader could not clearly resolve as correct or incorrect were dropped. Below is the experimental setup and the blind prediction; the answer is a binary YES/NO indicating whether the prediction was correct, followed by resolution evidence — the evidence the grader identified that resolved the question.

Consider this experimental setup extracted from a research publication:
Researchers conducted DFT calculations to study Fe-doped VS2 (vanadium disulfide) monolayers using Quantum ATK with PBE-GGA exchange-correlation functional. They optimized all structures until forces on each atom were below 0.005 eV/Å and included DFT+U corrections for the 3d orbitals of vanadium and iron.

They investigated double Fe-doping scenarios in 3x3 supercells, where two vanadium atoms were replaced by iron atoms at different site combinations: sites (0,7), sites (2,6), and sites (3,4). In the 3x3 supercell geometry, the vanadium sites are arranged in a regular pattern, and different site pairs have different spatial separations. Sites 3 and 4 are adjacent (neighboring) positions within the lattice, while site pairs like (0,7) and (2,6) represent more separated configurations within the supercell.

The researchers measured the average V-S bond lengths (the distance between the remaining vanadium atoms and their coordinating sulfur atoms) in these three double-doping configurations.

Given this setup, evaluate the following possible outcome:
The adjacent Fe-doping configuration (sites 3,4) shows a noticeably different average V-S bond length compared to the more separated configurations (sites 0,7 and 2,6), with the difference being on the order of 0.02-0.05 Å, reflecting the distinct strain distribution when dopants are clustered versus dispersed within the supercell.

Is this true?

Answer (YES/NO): NO